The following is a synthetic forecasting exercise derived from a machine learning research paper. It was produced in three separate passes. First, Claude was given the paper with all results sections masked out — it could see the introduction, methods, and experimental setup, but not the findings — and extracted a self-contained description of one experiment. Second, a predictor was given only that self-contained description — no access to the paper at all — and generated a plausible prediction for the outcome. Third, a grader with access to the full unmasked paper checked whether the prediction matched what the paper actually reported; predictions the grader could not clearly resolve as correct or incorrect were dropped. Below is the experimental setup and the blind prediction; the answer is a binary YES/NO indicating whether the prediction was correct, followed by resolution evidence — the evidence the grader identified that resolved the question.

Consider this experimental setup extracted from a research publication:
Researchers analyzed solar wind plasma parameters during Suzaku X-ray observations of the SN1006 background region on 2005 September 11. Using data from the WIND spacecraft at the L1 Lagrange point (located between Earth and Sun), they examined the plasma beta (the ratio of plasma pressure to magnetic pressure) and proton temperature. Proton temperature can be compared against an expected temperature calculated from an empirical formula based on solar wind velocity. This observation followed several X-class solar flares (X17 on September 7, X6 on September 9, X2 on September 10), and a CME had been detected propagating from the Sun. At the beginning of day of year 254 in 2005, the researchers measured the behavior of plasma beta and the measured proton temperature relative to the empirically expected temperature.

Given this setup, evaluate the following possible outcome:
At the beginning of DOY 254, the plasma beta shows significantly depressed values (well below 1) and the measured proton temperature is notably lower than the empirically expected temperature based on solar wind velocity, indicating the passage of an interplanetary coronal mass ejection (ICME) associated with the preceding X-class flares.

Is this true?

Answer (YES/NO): YES